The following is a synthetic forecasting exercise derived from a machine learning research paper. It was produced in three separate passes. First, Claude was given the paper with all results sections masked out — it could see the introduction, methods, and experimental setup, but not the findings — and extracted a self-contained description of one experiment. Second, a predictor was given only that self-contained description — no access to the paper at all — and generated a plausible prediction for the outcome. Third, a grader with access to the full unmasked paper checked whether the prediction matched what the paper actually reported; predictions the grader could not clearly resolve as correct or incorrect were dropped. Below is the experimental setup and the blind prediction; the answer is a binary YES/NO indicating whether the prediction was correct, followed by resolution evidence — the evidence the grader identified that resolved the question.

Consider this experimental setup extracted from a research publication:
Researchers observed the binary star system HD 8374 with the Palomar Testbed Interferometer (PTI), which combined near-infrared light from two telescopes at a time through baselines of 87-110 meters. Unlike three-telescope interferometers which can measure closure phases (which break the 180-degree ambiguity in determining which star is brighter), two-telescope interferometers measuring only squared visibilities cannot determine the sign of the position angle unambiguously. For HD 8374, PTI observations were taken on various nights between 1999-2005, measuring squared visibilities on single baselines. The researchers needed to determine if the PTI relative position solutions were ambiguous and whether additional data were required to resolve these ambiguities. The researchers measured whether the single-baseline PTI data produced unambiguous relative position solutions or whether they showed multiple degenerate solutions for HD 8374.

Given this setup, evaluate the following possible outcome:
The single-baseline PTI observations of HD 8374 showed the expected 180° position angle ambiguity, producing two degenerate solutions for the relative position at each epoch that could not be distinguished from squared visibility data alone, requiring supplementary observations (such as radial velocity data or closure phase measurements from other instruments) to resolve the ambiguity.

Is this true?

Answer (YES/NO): YES